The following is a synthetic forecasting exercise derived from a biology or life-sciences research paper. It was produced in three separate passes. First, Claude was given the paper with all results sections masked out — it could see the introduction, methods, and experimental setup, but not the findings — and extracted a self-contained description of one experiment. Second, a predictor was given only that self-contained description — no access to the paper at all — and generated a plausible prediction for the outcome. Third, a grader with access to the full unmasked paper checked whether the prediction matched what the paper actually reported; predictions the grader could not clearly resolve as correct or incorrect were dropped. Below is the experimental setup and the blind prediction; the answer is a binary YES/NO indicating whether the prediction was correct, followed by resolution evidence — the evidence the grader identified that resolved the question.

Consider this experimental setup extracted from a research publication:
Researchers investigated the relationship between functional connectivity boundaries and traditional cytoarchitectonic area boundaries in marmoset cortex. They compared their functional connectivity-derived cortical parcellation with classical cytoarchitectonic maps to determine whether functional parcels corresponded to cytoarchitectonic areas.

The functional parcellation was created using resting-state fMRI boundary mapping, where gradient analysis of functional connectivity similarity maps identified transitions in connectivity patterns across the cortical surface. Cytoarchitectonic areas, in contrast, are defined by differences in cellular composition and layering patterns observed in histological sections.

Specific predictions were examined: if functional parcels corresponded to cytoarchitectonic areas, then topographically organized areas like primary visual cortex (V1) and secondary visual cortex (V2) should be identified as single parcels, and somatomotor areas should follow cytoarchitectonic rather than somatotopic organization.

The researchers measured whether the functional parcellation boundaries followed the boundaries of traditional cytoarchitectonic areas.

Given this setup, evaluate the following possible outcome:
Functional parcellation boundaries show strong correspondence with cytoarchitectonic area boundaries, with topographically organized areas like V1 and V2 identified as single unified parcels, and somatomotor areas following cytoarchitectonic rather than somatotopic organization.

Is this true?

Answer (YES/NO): NO